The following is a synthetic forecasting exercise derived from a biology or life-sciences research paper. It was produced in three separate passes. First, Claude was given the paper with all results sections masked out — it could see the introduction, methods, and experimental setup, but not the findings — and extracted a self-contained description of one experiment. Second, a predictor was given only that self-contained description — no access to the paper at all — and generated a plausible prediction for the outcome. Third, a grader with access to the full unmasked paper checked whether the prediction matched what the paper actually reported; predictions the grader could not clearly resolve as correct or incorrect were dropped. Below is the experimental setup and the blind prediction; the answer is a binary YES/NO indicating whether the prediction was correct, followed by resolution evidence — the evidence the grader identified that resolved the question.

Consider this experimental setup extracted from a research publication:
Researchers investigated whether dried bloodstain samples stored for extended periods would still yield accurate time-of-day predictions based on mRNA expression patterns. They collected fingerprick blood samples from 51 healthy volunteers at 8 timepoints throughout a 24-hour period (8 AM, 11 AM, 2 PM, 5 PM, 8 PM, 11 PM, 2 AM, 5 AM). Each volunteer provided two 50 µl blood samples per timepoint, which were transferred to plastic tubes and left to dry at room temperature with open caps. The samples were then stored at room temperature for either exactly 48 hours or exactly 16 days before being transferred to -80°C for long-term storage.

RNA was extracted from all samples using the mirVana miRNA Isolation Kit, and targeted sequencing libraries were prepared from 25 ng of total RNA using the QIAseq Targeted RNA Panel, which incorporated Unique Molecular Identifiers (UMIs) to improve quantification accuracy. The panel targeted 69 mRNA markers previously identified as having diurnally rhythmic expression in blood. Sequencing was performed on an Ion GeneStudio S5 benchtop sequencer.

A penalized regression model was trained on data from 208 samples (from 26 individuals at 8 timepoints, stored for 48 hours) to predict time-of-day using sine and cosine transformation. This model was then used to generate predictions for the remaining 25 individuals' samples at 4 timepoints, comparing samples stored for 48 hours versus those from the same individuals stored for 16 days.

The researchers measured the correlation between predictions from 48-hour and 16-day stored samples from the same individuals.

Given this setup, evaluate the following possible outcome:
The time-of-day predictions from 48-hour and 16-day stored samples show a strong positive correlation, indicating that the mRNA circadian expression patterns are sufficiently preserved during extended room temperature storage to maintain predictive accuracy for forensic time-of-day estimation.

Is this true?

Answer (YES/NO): YES